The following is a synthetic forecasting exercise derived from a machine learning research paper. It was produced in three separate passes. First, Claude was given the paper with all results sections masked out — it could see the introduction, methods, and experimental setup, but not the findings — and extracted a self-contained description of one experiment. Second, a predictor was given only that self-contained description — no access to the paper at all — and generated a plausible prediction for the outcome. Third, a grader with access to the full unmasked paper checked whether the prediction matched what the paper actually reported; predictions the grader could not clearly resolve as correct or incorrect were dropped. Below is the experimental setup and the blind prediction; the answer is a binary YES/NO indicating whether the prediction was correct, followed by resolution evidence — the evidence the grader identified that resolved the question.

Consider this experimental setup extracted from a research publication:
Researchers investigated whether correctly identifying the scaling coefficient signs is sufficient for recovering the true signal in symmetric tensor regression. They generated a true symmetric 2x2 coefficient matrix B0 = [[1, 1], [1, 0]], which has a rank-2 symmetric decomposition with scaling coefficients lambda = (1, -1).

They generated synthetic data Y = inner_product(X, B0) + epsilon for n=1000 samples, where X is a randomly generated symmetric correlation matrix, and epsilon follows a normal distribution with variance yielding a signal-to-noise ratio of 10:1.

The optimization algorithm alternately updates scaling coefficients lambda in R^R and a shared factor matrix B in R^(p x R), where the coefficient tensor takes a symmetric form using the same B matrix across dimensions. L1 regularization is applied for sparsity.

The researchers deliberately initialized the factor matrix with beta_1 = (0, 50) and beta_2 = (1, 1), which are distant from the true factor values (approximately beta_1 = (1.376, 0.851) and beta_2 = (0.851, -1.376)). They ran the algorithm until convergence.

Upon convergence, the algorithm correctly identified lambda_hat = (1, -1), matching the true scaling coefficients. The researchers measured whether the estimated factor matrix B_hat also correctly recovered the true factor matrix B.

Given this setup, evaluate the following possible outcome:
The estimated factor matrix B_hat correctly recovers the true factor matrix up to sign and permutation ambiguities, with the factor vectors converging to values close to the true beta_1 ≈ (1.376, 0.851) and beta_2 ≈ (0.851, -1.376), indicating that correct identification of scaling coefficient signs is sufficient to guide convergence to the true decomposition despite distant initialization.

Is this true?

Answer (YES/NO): NO